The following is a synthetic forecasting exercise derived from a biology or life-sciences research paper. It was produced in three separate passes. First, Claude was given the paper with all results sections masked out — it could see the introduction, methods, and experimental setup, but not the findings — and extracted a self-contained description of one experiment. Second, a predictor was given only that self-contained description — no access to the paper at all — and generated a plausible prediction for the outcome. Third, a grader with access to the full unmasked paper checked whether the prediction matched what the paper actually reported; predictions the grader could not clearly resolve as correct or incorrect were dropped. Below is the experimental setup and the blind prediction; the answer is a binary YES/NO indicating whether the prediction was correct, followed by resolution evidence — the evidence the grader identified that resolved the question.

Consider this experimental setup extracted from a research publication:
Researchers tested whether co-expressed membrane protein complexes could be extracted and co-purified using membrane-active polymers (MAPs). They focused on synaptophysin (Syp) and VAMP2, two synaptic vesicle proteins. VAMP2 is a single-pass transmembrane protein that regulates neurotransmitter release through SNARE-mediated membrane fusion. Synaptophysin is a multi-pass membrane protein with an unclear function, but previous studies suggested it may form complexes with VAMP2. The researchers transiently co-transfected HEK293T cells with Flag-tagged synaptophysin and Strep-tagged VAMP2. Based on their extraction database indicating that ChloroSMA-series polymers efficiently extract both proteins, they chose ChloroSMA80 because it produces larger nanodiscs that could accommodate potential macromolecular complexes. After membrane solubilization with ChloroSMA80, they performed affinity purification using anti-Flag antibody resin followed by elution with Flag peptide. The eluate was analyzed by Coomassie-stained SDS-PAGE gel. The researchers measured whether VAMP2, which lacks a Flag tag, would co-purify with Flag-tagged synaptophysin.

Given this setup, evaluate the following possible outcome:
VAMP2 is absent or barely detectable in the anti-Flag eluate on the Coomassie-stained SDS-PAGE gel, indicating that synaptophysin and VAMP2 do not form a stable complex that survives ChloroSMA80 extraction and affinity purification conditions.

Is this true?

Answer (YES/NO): NO